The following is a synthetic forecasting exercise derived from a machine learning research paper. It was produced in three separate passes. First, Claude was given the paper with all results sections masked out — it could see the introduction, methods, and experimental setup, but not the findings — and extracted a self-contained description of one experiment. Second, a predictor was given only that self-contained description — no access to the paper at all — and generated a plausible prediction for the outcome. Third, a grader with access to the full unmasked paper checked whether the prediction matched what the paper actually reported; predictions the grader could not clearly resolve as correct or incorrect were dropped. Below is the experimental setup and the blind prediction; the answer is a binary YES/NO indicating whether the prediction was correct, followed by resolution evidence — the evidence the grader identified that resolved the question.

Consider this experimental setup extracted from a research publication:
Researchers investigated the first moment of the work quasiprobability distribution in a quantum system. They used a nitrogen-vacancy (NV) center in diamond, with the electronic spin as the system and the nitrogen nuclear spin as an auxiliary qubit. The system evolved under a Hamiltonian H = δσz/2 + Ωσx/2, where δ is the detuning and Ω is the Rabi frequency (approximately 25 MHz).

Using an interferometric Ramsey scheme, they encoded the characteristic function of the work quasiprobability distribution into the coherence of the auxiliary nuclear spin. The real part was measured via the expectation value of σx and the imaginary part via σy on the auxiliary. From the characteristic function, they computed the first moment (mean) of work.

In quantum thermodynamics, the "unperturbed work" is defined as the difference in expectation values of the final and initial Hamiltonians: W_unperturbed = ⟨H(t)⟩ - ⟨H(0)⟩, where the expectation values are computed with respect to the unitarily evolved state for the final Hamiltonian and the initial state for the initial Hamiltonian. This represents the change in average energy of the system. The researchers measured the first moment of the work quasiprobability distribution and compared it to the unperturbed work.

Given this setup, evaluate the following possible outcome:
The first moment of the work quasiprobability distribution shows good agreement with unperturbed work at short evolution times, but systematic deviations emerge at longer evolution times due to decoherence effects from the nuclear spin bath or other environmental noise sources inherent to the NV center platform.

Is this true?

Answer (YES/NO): NO